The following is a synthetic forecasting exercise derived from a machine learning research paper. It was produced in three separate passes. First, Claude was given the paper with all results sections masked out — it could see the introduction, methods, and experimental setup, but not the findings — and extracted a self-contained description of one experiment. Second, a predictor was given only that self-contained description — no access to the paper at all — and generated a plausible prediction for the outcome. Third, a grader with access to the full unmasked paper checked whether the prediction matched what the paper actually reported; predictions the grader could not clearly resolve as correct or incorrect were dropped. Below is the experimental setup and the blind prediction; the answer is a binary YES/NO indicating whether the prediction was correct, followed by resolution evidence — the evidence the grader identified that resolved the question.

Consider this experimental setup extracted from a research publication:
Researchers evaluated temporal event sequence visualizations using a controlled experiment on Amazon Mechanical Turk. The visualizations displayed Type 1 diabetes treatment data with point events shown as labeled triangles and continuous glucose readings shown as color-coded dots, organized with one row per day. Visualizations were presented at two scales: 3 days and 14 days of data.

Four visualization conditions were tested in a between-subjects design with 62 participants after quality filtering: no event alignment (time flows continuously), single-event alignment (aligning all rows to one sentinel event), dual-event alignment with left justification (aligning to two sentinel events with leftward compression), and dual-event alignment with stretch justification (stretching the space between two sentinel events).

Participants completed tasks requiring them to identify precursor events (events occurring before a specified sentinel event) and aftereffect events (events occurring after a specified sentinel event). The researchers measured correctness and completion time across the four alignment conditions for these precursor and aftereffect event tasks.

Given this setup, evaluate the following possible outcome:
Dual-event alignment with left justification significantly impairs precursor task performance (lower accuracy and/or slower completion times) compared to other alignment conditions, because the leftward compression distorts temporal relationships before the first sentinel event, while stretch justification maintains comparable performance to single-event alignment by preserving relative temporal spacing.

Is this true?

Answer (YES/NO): NO